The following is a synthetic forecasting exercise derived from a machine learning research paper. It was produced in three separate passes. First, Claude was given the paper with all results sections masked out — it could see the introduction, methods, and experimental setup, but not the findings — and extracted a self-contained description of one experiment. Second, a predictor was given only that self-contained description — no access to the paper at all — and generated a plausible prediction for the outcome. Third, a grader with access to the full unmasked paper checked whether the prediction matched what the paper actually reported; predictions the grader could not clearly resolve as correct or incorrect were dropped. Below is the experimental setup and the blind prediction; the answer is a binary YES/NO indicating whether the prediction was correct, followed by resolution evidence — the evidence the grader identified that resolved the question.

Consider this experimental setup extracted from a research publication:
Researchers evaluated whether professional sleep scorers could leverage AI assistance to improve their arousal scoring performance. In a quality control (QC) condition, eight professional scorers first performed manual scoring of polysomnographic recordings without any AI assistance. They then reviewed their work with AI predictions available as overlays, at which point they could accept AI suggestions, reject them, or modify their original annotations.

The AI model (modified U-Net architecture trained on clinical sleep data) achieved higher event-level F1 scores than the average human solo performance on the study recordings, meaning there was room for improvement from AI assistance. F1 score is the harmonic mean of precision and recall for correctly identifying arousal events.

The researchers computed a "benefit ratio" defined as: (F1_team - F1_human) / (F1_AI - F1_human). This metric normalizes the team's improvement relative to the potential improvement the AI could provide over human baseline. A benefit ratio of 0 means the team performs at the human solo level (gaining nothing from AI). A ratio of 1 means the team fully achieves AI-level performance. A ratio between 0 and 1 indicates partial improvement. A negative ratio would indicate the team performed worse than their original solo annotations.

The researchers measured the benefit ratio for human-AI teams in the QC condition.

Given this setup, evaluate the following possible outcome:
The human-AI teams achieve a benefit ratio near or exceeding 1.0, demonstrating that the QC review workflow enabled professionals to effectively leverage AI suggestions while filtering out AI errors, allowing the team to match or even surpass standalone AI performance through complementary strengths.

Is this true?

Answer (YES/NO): NO